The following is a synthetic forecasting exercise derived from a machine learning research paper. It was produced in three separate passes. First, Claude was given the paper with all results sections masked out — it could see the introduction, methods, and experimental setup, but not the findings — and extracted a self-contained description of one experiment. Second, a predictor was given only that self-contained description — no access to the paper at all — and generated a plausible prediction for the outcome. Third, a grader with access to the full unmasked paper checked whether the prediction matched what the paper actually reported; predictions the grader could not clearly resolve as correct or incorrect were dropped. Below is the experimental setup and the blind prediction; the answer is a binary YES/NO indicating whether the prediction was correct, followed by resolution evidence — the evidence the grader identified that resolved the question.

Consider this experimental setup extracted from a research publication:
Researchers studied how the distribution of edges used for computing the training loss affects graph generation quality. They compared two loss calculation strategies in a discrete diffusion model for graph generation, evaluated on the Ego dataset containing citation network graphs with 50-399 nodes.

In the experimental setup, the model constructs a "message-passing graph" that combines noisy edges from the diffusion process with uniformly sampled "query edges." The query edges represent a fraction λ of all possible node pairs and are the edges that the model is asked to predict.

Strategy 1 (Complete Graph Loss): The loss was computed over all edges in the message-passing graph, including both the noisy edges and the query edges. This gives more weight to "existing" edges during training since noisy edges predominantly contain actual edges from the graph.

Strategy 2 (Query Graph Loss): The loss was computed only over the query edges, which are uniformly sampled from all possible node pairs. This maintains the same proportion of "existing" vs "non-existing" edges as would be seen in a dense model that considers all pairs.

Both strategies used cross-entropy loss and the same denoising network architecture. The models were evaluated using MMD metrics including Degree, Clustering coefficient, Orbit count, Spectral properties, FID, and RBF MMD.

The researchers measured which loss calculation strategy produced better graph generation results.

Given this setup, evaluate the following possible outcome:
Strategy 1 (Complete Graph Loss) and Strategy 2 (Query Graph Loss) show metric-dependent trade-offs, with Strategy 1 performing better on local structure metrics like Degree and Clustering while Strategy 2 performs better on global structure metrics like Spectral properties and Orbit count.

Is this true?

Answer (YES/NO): NO